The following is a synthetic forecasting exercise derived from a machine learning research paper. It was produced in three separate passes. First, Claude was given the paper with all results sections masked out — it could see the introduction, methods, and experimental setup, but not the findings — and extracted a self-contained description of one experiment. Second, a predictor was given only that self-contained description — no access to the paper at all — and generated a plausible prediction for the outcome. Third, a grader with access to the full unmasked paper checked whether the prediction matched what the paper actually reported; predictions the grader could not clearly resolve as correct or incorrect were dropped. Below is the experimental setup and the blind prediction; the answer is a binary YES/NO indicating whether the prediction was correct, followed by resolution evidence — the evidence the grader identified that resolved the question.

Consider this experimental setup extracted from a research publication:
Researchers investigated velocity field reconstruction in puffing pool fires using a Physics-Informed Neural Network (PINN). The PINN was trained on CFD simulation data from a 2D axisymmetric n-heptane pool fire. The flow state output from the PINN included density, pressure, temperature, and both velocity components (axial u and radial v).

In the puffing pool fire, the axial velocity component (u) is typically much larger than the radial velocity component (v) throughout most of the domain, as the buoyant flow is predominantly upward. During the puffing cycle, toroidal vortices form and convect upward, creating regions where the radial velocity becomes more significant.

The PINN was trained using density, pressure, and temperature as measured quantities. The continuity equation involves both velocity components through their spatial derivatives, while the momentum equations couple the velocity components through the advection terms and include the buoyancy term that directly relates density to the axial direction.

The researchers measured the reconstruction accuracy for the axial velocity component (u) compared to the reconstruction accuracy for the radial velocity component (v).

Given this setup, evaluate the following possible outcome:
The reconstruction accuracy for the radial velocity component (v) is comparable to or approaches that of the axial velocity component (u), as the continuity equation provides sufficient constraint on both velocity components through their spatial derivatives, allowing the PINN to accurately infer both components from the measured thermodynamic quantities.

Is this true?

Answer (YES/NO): YES